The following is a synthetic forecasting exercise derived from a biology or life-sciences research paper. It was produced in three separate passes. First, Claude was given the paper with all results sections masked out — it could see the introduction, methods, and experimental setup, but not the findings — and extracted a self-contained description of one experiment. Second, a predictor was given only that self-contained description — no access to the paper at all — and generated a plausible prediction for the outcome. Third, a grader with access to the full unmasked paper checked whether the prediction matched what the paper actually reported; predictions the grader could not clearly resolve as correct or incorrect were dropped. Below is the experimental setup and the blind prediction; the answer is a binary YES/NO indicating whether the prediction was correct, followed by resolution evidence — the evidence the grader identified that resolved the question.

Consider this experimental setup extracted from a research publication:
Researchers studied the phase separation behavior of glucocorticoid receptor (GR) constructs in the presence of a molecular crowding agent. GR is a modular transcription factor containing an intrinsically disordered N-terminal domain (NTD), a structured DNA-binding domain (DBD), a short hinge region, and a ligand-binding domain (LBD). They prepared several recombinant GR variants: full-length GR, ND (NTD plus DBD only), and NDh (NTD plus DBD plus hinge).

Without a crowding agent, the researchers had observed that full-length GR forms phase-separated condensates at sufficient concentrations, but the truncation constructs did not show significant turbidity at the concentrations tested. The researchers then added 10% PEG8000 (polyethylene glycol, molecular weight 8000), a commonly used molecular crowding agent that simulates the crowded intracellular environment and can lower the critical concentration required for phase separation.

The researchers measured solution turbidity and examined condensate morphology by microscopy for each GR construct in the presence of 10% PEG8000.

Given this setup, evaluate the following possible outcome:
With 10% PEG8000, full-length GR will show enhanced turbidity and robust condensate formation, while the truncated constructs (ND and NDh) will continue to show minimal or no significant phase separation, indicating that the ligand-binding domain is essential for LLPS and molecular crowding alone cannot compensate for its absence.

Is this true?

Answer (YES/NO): NO